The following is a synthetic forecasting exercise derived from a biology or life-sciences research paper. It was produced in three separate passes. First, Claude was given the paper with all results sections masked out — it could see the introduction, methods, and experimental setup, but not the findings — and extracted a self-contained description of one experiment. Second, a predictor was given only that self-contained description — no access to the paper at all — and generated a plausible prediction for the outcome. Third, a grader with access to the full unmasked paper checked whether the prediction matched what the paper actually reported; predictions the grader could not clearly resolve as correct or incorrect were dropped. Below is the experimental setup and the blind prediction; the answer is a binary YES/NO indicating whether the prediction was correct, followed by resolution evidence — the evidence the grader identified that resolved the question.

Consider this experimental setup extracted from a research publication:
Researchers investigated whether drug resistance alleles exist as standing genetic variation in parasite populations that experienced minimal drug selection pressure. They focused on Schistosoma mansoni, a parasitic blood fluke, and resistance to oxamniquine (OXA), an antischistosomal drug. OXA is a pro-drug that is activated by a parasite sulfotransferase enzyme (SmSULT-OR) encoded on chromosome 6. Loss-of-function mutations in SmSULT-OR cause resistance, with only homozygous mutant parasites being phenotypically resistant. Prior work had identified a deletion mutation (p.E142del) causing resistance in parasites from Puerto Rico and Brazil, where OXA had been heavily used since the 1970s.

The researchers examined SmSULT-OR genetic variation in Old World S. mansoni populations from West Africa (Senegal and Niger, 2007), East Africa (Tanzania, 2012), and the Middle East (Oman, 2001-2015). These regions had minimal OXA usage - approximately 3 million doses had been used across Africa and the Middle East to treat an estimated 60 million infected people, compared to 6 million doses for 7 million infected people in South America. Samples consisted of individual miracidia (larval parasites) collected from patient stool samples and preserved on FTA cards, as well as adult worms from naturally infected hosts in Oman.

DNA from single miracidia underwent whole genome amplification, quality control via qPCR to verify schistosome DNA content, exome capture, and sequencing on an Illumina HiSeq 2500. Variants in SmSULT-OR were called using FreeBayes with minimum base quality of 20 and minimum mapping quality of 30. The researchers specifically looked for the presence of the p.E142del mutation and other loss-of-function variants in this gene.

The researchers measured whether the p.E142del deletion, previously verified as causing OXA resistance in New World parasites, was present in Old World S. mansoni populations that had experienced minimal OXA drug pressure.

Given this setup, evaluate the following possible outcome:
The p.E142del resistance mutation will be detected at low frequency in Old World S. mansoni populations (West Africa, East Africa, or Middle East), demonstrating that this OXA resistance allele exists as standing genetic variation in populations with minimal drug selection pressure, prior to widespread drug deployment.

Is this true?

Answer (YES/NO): YES